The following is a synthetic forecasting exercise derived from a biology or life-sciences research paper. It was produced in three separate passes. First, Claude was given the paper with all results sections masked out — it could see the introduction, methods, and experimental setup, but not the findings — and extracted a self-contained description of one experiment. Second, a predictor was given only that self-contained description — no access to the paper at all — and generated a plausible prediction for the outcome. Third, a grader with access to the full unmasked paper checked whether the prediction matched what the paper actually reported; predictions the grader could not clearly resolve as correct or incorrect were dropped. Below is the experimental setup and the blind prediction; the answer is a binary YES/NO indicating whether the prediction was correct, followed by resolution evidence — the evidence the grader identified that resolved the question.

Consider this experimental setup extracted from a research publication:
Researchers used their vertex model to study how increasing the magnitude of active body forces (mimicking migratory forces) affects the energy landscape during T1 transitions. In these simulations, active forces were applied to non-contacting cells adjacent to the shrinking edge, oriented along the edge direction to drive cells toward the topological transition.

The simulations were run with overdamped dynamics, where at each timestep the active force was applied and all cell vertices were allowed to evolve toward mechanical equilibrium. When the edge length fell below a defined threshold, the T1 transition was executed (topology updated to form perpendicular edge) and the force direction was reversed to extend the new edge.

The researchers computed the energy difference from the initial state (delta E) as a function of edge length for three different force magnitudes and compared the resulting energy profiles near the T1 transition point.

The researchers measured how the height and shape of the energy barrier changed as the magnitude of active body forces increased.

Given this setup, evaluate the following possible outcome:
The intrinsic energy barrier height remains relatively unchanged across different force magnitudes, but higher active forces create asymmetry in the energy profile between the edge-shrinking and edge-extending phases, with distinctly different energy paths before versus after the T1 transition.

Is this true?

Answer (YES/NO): NO